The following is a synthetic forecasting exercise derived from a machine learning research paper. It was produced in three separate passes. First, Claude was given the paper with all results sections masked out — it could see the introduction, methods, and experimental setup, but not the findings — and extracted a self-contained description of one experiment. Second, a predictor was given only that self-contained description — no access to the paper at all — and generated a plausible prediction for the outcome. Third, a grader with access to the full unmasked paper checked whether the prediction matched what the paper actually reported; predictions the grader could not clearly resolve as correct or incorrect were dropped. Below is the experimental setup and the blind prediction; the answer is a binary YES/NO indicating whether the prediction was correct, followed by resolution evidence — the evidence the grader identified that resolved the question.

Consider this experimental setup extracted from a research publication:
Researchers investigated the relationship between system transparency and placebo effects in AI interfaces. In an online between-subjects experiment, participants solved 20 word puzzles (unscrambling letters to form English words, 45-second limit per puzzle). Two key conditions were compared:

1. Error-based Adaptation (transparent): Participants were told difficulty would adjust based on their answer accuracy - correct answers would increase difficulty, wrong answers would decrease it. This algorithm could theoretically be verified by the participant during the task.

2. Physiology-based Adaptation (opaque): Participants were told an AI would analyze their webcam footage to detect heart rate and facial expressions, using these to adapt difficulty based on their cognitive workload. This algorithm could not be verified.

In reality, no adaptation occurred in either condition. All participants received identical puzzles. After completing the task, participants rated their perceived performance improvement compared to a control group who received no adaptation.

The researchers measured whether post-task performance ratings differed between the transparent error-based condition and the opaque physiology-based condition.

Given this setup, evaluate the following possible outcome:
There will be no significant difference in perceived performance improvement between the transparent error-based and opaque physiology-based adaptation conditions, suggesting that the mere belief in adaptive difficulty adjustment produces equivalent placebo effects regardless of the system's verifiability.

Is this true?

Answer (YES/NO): NO